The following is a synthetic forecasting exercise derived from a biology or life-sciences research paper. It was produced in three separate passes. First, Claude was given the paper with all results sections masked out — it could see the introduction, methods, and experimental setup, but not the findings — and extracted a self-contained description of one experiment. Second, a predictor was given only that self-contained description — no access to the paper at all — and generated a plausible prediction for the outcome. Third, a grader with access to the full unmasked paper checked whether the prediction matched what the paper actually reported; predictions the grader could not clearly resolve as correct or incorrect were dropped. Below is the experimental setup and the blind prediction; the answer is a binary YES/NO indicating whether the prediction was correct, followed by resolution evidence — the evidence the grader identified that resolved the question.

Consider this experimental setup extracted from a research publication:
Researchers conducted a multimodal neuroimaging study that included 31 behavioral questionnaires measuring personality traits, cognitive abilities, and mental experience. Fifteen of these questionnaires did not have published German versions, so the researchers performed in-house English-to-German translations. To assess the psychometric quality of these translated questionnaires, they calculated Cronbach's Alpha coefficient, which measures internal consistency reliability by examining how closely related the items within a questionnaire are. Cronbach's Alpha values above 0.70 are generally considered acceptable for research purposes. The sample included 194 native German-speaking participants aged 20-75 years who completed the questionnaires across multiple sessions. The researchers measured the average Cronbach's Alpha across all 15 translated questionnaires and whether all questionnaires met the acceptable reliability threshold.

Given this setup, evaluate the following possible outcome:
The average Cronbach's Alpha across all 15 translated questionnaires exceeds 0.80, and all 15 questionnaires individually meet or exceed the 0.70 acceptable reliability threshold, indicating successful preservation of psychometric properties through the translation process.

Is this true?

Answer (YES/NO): NO